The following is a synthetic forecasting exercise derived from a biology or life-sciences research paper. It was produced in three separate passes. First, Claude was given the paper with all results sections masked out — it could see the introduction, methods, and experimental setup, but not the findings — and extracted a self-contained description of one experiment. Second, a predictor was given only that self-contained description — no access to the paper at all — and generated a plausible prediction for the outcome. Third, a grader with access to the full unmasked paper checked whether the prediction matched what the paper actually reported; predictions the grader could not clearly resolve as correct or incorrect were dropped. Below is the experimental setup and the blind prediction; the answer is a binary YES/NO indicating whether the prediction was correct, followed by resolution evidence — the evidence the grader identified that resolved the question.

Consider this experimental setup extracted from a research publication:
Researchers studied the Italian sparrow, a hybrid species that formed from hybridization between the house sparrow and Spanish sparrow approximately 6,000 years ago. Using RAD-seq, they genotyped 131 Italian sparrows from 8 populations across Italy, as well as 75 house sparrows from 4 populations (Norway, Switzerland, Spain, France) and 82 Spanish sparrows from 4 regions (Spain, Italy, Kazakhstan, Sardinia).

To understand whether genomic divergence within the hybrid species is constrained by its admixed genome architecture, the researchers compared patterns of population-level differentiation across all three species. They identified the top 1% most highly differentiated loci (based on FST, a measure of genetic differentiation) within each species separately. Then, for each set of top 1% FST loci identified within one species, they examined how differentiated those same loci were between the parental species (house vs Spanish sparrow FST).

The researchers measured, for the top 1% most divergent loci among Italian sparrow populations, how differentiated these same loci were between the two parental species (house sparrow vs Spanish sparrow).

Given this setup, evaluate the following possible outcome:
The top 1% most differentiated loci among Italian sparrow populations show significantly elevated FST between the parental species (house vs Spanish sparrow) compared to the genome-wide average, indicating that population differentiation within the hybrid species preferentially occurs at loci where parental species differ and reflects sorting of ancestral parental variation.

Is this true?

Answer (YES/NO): NO